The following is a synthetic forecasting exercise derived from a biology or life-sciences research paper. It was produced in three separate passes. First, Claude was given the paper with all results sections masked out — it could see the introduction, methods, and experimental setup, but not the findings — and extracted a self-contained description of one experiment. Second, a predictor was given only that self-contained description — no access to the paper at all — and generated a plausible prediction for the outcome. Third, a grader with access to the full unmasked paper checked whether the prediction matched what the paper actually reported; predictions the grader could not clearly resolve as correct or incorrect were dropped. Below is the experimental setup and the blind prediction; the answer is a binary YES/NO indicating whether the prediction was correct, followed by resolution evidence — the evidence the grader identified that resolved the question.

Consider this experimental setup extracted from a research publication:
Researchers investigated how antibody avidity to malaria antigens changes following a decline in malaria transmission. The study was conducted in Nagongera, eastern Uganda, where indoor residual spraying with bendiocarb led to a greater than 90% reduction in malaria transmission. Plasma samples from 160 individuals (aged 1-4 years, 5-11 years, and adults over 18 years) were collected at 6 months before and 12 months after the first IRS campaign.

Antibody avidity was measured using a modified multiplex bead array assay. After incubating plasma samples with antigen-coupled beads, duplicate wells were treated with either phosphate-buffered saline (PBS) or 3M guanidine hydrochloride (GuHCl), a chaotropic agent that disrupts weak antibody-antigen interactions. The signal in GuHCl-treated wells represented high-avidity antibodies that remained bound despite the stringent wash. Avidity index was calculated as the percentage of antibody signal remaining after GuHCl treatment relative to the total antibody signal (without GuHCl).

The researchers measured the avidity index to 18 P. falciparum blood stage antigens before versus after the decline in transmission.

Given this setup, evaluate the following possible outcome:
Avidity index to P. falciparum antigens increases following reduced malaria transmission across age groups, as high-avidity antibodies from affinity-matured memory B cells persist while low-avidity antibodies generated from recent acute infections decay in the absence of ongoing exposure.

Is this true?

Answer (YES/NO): YES